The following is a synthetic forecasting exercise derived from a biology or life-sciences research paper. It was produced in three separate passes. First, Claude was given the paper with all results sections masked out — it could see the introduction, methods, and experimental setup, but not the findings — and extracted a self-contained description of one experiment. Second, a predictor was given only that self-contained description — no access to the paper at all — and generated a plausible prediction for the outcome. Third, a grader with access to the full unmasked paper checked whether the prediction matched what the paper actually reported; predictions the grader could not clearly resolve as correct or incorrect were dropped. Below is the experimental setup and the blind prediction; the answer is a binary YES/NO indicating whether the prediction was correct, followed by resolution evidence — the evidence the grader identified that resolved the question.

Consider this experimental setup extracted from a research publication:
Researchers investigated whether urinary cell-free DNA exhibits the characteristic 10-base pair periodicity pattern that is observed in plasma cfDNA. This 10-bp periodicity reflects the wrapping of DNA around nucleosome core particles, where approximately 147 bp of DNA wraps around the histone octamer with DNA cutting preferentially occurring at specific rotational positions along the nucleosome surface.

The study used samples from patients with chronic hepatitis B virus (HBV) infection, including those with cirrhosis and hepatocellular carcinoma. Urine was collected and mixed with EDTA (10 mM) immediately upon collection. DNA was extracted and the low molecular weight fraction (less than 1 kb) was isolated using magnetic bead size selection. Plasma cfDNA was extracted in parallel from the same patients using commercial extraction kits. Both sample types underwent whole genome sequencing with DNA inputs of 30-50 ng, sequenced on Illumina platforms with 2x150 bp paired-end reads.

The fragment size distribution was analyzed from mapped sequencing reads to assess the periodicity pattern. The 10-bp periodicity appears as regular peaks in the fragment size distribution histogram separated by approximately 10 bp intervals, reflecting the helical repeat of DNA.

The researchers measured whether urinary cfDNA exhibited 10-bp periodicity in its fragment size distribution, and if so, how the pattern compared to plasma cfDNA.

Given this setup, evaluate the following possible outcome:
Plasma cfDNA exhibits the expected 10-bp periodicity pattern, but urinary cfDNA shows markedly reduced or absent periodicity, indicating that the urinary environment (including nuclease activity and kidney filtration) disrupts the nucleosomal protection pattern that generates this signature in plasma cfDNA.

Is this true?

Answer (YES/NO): NO